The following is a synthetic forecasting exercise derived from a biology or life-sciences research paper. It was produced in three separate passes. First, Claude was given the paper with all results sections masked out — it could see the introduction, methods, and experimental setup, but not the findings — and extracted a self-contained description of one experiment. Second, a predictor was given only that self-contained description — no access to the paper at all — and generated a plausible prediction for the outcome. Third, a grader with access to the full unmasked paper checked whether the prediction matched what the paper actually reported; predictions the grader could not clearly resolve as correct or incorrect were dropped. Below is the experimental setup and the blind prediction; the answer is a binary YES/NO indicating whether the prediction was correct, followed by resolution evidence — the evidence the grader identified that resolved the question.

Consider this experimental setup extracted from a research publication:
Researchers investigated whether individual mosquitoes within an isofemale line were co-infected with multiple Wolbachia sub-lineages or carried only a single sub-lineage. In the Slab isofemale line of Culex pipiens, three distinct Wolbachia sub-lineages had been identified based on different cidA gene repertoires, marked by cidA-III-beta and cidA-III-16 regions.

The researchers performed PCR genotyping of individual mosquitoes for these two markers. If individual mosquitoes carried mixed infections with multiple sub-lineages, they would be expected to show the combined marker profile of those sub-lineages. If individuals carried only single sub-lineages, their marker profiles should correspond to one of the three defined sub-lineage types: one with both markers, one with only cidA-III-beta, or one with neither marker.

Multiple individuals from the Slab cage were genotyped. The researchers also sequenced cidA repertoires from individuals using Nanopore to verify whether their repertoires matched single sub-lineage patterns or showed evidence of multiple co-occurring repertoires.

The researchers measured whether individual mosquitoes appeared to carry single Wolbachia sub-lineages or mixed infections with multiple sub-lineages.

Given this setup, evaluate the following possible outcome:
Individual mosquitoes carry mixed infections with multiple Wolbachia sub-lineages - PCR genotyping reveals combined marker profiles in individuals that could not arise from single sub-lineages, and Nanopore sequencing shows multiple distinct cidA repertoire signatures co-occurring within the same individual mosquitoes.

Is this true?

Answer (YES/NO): NO